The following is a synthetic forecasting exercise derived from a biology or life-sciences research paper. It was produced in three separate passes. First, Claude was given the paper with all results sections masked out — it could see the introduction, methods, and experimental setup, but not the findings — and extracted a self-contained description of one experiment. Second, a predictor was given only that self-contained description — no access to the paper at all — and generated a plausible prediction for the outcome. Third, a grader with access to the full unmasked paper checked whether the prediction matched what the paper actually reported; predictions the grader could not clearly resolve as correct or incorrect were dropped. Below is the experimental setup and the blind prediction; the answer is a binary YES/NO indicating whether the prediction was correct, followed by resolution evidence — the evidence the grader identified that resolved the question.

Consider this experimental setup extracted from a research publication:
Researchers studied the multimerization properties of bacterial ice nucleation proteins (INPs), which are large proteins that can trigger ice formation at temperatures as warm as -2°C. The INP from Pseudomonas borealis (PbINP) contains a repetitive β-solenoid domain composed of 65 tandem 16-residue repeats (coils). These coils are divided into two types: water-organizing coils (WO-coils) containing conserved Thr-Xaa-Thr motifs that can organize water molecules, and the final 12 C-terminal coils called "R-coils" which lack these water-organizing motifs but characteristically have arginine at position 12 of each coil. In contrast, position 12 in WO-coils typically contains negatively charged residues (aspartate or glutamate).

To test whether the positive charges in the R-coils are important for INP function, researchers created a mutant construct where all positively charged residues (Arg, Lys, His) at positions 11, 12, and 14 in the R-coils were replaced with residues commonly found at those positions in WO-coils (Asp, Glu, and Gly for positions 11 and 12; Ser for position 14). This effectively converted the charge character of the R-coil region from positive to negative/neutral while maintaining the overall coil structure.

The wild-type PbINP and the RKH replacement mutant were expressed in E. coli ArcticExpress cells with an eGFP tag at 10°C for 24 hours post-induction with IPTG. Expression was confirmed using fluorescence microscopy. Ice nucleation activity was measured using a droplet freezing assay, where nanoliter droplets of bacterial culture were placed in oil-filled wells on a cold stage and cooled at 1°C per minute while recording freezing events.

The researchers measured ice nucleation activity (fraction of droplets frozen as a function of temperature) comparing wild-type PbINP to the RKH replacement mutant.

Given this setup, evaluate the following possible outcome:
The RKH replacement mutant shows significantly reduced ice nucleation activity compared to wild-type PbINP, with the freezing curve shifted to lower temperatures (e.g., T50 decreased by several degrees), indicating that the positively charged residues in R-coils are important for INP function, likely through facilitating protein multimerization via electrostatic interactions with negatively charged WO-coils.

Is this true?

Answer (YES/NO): YES